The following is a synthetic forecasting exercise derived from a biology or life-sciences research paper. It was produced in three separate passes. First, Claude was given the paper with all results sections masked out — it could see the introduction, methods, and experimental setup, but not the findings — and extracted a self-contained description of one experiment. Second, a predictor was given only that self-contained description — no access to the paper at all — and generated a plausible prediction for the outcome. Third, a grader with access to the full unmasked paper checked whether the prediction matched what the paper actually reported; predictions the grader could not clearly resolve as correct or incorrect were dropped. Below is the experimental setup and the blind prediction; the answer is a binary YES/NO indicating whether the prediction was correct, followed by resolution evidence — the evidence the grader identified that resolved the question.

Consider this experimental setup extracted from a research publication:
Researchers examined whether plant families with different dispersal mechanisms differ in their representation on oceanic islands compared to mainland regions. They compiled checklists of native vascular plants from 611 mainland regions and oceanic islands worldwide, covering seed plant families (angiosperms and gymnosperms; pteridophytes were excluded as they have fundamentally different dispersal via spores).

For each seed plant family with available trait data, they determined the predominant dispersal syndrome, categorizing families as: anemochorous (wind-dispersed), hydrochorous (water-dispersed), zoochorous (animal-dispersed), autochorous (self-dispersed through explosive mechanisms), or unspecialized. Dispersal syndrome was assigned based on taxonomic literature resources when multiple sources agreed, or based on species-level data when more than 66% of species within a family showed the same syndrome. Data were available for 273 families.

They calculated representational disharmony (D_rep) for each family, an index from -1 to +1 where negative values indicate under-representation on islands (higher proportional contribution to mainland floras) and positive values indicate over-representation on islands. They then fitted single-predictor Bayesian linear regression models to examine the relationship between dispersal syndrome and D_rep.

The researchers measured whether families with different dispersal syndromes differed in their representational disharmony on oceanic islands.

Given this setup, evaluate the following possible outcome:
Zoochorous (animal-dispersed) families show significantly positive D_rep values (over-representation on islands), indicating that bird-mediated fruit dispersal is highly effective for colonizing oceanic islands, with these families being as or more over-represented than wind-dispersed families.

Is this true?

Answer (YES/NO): NO